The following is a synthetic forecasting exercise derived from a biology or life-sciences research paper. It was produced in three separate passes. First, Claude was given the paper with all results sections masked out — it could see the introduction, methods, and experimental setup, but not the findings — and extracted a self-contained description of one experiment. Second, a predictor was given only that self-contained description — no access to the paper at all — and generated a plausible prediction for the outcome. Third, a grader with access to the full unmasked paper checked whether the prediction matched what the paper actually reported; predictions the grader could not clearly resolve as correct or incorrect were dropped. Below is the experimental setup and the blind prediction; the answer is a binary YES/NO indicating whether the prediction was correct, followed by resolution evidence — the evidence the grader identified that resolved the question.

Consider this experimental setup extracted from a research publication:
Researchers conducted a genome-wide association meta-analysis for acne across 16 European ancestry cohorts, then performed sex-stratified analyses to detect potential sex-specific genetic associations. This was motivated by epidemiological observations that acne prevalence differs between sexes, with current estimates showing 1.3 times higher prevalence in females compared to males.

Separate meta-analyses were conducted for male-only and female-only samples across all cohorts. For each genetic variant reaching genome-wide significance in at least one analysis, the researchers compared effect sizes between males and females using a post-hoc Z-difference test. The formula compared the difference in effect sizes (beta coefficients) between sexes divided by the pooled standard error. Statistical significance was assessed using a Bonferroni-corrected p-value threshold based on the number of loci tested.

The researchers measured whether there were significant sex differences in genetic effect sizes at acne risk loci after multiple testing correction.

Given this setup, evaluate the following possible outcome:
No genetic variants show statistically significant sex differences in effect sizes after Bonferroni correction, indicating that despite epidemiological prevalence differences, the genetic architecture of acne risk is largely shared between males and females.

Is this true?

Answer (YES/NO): NO